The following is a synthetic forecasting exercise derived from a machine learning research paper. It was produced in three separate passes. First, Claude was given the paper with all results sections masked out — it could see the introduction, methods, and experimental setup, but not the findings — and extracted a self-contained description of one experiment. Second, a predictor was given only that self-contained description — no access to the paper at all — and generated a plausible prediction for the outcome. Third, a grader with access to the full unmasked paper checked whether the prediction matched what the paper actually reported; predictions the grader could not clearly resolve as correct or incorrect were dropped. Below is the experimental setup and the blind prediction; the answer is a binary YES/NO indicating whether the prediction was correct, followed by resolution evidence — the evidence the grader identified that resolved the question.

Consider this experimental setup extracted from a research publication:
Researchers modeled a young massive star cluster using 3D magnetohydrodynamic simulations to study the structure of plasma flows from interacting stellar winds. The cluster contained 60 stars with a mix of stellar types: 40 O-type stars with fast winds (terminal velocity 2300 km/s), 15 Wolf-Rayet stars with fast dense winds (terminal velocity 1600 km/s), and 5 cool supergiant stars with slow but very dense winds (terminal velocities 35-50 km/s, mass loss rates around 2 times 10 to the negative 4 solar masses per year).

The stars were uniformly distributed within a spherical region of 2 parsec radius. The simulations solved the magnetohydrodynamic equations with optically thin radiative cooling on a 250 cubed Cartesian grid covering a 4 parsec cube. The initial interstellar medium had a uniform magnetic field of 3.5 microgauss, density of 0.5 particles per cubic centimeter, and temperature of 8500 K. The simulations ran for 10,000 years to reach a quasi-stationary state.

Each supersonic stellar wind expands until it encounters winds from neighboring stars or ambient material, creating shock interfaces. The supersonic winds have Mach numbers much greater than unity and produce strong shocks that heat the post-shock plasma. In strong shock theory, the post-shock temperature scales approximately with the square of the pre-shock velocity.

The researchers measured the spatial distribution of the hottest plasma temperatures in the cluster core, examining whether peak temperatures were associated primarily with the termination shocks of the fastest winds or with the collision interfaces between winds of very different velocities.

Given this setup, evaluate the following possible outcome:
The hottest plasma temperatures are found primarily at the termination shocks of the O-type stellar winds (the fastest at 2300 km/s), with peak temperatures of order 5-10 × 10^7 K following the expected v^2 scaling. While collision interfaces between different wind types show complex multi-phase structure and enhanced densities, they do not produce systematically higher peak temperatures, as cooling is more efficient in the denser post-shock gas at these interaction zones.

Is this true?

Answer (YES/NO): YES